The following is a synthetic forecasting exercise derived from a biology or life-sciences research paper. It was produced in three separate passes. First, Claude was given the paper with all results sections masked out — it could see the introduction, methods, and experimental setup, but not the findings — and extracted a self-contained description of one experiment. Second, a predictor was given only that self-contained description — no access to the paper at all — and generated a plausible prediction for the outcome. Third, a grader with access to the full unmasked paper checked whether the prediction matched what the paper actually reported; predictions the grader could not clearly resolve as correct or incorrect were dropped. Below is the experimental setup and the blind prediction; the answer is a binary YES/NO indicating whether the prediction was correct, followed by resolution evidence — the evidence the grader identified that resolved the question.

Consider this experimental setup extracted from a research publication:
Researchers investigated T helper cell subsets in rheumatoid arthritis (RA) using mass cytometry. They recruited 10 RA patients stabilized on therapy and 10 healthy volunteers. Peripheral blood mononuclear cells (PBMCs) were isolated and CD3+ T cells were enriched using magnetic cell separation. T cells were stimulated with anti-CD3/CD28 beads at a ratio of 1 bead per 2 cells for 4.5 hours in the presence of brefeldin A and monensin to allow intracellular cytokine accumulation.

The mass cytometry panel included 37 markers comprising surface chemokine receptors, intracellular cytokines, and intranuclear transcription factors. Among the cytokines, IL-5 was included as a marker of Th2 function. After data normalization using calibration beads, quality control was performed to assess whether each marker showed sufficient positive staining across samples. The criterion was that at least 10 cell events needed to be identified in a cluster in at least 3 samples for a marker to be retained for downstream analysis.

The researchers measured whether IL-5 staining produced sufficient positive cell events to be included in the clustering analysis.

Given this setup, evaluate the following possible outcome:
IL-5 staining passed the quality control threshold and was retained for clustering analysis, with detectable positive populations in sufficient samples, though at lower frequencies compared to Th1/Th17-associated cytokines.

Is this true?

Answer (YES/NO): NO